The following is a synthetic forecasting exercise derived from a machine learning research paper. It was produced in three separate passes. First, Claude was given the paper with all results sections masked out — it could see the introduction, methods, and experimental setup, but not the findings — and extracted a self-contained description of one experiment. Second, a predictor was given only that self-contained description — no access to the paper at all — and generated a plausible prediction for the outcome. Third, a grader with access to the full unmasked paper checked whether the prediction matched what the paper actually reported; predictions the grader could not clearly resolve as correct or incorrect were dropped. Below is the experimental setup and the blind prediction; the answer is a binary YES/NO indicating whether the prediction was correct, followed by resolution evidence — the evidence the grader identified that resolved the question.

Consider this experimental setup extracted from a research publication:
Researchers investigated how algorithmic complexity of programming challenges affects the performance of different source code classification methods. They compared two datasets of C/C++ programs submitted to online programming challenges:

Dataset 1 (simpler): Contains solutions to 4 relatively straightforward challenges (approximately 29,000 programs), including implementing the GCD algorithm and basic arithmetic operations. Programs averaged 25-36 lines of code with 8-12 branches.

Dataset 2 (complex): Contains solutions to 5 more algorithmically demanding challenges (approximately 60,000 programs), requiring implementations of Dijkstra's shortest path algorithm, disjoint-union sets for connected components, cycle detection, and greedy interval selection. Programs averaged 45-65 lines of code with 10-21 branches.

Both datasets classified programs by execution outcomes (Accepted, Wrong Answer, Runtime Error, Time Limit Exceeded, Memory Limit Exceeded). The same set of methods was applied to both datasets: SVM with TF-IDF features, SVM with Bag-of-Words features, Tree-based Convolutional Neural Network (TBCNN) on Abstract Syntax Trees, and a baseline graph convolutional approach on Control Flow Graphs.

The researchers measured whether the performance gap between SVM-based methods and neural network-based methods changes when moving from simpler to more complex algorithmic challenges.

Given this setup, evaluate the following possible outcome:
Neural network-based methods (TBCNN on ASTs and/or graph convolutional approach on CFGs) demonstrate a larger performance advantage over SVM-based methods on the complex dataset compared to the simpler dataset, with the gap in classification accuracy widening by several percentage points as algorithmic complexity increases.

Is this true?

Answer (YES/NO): NO